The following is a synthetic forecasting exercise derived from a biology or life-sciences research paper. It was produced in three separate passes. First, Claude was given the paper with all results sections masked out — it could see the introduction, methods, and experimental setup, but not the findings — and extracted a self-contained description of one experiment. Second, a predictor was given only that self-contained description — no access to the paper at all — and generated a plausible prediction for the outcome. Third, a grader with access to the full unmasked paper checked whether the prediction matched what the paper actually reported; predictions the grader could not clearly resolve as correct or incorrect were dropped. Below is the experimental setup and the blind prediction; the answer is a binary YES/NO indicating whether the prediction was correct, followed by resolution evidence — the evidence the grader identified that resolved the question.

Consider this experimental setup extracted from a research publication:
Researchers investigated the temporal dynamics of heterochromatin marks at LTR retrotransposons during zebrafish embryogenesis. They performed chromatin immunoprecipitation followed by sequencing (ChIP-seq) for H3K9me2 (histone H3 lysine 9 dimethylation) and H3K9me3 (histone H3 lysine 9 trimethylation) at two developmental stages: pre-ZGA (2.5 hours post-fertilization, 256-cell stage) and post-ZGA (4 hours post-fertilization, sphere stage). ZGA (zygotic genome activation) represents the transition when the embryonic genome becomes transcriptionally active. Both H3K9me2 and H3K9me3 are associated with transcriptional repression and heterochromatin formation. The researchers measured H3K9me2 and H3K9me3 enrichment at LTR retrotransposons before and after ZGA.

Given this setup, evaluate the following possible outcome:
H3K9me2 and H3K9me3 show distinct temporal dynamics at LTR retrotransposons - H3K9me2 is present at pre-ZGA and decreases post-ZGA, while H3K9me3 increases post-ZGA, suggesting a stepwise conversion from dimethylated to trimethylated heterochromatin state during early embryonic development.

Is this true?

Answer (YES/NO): NO